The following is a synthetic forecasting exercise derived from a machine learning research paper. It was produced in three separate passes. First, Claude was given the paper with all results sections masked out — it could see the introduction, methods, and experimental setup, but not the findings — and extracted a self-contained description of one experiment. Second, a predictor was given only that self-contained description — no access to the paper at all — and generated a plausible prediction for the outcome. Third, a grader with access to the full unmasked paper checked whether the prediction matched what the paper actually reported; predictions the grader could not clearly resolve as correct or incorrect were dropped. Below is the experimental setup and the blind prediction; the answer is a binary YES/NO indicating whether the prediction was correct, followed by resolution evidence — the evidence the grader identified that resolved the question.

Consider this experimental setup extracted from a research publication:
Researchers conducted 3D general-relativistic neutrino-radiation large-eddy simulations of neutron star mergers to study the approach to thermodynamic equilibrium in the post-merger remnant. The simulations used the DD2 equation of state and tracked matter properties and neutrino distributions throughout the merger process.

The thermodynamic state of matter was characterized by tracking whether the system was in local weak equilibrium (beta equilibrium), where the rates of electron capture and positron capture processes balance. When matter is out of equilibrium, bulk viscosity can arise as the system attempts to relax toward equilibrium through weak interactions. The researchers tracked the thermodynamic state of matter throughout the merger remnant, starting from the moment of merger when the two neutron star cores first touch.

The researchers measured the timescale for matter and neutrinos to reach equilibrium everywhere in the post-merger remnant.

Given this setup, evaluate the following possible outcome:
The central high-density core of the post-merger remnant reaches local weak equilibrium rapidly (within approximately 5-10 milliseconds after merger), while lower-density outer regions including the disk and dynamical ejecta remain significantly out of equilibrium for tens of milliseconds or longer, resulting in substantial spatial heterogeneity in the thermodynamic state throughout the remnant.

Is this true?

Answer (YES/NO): NO